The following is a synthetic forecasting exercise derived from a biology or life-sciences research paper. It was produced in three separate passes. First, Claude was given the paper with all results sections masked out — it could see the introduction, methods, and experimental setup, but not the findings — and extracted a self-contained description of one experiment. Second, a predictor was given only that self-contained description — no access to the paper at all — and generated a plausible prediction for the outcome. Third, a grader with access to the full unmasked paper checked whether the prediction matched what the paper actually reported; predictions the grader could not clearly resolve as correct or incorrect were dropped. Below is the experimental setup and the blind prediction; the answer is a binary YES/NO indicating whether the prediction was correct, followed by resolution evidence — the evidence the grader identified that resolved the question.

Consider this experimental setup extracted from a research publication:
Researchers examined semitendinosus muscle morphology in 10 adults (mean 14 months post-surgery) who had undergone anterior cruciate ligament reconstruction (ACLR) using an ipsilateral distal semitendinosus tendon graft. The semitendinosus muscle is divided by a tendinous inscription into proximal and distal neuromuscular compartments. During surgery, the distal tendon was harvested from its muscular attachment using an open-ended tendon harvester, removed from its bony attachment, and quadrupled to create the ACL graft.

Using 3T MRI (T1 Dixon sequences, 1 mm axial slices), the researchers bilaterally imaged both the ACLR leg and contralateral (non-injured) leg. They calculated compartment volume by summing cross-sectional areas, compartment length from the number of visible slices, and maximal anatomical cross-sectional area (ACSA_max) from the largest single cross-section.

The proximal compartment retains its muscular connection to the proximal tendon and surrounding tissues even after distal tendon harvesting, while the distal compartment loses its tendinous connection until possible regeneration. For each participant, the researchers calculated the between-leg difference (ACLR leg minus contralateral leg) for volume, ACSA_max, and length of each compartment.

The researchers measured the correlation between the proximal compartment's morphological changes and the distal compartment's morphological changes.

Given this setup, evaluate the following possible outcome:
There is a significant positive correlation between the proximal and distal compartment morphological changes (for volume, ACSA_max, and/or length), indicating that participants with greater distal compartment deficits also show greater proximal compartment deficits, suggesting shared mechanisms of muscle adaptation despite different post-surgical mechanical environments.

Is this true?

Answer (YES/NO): YES